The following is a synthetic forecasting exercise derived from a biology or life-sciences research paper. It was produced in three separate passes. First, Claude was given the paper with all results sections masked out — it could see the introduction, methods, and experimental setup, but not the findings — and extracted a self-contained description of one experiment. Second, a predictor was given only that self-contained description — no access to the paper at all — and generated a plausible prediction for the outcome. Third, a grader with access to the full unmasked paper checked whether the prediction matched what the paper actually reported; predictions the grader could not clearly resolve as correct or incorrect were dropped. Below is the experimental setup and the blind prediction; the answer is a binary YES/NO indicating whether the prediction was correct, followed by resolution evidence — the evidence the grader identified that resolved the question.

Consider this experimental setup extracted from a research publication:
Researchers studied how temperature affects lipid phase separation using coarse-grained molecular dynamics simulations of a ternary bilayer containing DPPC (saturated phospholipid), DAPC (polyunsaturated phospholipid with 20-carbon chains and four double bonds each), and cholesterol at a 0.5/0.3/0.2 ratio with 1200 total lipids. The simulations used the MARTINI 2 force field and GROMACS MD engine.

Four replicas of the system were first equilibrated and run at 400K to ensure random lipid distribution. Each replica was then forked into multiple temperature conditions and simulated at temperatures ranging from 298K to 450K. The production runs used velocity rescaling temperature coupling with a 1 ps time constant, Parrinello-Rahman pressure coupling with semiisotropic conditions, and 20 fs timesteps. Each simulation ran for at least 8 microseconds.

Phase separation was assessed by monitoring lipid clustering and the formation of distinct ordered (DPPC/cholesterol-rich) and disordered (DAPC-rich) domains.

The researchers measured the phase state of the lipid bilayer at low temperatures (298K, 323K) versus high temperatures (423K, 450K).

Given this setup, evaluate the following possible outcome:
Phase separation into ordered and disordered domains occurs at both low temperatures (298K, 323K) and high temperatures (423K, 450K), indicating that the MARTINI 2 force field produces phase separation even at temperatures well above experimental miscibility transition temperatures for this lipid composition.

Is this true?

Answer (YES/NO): NO